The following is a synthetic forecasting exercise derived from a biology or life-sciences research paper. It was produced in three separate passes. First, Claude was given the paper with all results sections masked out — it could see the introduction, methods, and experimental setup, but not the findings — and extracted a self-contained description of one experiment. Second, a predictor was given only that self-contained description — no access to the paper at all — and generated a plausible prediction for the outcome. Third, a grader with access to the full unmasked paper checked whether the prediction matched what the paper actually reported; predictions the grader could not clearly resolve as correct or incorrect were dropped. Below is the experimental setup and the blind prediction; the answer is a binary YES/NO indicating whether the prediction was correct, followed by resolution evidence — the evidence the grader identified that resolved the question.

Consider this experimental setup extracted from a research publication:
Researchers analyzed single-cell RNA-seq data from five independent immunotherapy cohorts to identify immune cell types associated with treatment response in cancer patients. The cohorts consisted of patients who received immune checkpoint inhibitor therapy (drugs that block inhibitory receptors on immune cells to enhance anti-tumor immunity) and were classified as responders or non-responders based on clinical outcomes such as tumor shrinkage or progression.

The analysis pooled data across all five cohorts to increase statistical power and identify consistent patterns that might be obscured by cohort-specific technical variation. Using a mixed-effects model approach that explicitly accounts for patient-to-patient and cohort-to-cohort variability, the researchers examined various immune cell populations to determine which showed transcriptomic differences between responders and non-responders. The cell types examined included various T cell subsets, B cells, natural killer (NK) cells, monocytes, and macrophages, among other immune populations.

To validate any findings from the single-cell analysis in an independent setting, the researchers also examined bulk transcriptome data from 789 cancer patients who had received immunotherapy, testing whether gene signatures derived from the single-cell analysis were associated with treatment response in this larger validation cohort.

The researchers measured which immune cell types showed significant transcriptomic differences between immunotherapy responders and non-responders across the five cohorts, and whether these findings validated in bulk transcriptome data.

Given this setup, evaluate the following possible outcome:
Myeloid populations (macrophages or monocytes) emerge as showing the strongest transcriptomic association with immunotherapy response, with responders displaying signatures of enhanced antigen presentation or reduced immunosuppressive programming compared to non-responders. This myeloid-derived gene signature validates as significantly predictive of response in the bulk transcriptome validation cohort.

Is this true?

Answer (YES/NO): NO